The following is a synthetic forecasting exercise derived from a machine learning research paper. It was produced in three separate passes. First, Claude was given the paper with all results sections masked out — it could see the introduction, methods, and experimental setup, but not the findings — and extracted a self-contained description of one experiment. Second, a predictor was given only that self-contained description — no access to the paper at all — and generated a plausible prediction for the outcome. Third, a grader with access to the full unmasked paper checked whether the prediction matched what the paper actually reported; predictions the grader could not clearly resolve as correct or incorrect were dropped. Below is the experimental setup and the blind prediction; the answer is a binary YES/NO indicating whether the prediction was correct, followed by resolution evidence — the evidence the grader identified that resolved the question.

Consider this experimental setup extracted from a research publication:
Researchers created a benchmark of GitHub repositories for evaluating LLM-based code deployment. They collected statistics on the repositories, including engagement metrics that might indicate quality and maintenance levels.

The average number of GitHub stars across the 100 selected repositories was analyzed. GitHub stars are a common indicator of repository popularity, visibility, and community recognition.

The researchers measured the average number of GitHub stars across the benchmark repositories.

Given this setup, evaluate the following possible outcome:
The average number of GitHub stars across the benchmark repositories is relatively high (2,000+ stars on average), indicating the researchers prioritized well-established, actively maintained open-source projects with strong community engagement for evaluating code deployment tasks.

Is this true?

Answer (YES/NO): NO